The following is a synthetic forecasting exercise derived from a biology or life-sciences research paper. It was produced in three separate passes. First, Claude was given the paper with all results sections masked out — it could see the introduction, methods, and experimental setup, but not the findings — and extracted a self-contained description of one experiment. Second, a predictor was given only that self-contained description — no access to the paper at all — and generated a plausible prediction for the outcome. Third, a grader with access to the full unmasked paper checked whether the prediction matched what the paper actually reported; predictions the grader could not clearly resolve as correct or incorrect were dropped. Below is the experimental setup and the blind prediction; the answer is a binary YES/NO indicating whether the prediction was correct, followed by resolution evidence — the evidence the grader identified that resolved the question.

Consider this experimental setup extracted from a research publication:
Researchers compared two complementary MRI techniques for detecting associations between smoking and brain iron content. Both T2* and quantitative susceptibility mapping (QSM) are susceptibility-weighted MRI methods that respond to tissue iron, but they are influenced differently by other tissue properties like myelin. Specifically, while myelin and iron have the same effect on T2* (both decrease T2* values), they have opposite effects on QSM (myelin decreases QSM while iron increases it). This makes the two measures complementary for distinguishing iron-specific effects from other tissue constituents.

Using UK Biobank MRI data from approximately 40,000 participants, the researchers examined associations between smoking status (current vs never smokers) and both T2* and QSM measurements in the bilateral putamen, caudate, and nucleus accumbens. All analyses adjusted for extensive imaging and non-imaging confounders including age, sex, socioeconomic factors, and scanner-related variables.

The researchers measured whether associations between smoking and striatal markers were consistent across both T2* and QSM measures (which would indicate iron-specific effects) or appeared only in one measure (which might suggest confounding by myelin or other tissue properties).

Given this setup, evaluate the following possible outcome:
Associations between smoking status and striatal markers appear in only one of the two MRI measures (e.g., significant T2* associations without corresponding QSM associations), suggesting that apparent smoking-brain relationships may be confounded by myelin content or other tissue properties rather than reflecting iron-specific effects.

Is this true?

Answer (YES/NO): NO